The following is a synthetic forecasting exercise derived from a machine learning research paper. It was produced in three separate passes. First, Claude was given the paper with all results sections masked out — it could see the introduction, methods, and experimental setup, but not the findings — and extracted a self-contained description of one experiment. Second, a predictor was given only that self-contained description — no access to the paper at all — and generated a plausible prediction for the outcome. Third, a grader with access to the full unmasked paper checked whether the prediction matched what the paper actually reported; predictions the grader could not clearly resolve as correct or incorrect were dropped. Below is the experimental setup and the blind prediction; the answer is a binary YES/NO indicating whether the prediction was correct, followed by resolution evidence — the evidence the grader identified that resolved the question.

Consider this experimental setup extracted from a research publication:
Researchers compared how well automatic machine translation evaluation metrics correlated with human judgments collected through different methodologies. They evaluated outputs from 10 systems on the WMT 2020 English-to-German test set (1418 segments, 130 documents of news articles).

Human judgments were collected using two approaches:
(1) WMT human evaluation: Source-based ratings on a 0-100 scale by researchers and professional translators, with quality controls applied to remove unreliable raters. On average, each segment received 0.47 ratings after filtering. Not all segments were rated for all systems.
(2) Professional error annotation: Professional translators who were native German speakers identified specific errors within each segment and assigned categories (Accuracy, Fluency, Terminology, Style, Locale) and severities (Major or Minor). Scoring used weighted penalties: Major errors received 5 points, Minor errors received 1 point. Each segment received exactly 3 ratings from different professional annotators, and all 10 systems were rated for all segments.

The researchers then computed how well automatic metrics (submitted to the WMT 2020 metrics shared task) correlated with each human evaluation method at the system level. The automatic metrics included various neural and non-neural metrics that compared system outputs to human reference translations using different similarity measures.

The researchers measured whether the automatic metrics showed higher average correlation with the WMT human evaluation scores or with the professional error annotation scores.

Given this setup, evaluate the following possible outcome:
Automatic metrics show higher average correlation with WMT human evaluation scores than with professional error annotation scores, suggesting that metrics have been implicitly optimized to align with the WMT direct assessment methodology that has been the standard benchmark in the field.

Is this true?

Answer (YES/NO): NO